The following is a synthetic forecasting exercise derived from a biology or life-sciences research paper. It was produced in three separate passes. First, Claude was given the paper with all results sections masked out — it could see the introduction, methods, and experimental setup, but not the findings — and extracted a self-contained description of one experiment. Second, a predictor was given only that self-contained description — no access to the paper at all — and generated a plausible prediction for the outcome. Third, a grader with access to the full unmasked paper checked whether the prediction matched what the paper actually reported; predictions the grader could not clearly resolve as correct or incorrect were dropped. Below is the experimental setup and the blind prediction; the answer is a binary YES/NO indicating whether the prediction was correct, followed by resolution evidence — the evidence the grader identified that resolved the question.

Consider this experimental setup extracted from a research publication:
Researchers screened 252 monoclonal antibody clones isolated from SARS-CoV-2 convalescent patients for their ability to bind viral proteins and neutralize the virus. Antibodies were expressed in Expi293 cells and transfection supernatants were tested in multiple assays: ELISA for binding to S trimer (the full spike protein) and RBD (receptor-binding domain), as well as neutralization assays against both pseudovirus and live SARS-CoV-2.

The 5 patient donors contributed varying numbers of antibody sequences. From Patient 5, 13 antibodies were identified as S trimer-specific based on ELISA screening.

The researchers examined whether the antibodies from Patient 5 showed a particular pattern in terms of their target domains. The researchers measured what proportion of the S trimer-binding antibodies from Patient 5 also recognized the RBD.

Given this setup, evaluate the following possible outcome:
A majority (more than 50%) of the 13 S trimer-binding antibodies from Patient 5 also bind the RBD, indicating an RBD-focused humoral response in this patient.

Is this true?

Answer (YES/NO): NO